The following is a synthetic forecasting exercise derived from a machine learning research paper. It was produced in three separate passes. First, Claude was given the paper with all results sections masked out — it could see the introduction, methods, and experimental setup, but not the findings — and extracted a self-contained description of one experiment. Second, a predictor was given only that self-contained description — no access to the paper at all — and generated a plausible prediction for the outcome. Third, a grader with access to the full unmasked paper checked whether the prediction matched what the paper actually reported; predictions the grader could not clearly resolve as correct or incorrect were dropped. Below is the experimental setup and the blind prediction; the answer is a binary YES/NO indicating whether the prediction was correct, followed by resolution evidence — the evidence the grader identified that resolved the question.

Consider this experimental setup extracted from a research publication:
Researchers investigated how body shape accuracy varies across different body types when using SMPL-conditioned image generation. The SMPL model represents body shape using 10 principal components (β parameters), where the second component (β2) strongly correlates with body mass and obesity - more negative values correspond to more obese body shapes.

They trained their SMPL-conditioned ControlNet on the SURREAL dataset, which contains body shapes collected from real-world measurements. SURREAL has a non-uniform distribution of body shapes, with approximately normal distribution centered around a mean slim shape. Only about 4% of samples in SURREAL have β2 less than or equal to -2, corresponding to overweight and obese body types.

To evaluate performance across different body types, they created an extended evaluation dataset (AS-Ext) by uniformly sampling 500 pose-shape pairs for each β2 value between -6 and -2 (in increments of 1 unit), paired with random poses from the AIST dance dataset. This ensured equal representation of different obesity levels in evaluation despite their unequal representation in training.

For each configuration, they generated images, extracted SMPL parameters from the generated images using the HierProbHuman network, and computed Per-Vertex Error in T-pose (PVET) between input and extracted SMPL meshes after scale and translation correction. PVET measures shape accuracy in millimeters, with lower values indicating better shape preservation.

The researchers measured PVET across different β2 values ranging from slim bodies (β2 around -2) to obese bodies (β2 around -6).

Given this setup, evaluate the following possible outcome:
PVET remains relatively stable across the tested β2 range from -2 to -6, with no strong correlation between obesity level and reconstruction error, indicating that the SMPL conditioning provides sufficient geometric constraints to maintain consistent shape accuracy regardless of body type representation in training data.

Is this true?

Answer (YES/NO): YES